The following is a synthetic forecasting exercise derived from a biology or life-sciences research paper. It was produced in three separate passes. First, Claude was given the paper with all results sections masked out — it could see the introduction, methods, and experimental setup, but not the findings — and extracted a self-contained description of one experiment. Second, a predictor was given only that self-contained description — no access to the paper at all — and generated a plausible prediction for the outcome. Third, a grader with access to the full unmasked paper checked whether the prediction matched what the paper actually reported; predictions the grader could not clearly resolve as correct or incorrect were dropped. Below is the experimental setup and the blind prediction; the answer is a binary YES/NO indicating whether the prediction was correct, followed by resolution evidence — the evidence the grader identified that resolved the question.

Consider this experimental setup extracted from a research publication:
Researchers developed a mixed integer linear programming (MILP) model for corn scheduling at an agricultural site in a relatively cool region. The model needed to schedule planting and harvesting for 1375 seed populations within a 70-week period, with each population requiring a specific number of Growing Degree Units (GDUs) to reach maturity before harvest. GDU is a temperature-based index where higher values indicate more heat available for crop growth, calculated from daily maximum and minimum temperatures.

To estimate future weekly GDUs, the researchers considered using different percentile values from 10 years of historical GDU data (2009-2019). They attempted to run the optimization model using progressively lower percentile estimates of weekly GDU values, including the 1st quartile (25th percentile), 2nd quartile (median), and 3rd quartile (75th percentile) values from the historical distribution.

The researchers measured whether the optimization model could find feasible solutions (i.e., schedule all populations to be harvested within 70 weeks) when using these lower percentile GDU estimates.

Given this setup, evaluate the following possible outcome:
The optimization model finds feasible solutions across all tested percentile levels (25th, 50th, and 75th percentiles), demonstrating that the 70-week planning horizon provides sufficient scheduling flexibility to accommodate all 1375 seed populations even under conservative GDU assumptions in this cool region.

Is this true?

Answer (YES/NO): NO